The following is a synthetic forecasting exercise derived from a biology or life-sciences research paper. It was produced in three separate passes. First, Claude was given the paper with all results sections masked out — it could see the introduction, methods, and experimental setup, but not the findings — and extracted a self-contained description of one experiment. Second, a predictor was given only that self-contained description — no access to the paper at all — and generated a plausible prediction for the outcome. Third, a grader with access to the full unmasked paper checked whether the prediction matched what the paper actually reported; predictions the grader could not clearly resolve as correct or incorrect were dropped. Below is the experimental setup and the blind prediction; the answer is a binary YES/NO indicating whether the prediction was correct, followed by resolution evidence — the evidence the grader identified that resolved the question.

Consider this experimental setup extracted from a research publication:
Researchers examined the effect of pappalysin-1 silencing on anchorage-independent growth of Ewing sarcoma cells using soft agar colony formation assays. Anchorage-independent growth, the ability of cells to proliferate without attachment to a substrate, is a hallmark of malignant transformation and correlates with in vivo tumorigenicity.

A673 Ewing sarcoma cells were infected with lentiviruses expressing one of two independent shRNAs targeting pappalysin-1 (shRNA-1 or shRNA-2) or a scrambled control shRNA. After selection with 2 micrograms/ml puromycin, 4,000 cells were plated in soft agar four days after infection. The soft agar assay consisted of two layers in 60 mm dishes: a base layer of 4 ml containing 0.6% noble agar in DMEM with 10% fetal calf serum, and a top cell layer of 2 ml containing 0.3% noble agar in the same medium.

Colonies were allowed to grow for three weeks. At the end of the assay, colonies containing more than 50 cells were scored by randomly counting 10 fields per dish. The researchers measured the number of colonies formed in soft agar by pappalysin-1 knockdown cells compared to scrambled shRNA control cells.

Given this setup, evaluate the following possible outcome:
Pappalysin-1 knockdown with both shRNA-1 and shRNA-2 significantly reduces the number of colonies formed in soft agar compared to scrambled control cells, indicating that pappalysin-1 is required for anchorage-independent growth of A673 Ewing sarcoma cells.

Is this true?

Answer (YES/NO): YES